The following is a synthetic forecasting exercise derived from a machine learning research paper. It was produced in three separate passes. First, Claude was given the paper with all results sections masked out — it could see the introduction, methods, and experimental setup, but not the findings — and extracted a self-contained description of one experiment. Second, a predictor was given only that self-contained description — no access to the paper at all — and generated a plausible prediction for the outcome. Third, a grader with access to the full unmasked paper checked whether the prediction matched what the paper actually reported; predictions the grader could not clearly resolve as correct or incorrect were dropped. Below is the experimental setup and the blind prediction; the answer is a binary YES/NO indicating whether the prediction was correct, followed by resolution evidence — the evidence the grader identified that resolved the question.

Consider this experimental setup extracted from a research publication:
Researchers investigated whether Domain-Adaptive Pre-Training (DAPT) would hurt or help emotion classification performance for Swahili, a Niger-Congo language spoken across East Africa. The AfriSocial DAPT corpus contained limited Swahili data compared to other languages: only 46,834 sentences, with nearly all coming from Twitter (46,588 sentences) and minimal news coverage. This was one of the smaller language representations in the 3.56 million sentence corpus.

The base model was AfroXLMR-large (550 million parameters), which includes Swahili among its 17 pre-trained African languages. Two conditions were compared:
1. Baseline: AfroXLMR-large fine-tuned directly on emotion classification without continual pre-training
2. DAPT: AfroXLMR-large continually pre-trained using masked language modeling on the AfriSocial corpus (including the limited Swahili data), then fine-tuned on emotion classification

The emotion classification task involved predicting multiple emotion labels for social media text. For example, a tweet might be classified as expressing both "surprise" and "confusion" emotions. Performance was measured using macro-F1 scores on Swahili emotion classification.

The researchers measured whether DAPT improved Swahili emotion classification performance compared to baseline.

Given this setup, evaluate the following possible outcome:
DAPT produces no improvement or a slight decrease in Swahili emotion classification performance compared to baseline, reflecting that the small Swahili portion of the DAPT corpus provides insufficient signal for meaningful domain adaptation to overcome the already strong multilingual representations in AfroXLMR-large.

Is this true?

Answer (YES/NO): NO